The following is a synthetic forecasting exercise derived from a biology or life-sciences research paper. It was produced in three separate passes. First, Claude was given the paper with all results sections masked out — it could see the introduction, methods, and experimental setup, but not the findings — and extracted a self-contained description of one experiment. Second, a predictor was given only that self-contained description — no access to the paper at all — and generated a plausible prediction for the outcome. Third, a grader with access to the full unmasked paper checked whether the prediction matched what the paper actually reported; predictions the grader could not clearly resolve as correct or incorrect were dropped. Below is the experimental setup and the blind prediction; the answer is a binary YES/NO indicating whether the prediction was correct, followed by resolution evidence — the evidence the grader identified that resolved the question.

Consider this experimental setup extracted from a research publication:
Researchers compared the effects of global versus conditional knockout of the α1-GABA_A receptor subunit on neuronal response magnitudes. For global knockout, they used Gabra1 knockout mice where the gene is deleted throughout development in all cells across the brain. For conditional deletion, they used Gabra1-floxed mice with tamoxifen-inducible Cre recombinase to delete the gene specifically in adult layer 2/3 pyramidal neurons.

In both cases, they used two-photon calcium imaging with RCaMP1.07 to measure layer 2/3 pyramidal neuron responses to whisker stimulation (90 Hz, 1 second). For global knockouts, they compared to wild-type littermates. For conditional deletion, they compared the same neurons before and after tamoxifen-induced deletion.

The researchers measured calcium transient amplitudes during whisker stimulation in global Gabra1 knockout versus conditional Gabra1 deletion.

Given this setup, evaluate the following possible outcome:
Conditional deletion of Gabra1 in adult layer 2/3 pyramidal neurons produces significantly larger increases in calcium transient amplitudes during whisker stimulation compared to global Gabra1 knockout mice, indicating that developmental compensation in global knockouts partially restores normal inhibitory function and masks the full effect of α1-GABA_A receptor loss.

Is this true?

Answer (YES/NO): NO